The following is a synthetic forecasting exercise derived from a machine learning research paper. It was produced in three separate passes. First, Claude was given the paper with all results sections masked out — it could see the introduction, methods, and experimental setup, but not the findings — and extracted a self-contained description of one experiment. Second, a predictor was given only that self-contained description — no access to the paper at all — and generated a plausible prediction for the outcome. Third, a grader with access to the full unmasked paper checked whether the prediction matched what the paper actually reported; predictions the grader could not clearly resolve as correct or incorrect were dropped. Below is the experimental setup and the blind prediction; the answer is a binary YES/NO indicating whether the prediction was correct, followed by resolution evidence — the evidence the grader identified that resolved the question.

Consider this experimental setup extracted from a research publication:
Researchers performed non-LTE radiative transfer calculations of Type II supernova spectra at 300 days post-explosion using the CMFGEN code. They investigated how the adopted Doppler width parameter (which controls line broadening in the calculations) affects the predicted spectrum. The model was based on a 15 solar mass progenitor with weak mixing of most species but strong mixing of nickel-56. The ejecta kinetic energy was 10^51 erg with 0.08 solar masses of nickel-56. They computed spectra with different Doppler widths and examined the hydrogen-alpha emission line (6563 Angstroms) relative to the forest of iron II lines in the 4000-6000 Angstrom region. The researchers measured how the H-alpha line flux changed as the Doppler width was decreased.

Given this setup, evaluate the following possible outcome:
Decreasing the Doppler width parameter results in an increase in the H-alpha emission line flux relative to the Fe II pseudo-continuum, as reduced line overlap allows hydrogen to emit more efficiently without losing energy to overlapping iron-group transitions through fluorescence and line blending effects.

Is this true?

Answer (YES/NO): YES